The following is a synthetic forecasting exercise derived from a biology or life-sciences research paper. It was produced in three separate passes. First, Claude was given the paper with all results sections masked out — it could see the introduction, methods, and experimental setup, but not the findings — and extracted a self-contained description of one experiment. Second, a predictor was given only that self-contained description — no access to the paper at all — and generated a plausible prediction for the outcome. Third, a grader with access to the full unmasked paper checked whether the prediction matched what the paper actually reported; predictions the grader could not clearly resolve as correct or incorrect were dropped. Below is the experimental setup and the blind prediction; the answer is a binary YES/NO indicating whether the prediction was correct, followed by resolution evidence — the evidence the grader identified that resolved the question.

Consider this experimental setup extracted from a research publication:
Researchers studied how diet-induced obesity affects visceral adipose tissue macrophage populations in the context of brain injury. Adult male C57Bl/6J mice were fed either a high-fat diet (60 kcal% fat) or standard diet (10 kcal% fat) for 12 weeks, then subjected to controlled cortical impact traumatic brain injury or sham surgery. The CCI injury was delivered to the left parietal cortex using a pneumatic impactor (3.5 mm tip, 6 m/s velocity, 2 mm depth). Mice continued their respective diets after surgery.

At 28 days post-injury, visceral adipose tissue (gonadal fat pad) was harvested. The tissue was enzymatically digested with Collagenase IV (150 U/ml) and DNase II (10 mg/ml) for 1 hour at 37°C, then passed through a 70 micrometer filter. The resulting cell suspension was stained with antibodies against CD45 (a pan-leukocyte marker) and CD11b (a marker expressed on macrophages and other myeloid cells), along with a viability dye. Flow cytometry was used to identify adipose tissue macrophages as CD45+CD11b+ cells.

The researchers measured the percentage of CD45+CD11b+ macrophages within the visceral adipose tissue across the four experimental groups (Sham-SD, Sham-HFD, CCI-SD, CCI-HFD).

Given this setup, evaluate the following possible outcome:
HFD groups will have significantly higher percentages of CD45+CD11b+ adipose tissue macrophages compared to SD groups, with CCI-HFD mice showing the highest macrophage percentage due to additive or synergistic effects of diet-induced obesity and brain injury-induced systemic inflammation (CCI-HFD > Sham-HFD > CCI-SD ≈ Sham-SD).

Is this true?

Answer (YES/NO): NO